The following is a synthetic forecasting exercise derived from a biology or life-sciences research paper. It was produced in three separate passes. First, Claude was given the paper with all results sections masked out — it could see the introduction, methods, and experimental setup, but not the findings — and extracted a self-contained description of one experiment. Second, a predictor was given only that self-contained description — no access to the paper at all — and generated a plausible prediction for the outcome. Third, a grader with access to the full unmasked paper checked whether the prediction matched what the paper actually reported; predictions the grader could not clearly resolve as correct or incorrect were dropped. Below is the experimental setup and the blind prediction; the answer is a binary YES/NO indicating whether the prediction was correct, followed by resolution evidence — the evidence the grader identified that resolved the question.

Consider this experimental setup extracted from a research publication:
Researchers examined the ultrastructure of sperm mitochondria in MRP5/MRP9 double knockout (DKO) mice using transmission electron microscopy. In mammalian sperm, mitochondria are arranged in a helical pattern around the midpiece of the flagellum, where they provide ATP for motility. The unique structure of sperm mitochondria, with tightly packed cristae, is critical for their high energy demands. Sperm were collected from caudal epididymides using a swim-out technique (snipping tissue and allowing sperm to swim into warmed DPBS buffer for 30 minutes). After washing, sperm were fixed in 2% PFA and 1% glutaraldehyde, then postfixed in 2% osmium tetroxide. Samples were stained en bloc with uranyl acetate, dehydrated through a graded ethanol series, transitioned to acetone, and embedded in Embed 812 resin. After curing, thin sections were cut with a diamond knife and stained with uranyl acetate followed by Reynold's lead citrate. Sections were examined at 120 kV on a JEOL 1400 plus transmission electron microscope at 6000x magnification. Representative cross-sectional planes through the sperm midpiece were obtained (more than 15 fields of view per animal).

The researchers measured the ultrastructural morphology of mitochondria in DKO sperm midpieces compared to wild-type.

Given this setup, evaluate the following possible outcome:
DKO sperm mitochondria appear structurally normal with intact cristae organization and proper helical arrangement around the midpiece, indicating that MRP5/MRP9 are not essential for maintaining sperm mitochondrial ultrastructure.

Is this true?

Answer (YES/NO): NO